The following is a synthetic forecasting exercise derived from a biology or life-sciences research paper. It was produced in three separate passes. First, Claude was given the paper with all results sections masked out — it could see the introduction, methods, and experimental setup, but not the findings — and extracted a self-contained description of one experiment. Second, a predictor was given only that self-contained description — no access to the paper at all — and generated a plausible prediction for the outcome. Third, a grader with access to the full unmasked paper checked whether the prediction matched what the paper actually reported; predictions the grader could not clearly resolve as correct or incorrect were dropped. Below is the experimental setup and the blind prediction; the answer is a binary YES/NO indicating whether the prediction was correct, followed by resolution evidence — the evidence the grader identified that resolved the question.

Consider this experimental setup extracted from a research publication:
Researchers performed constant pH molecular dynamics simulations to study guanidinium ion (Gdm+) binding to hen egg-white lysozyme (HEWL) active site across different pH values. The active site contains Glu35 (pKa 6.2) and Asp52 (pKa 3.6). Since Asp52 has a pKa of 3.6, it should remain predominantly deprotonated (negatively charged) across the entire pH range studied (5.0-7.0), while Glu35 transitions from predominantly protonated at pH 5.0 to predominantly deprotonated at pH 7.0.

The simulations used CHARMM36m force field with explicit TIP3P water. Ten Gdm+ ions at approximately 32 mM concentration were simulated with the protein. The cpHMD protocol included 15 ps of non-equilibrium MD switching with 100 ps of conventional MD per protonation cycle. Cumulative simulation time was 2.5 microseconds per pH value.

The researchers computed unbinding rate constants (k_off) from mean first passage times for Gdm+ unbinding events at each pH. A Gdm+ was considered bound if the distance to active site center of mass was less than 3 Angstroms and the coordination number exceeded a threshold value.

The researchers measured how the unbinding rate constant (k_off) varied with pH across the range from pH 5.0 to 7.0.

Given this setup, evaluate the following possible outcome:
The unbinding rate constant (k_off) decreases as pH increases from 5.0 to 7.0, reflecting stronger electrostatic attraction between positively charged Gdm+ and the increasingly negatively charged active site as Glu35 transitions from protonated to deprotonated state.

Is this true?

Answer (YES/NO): YES